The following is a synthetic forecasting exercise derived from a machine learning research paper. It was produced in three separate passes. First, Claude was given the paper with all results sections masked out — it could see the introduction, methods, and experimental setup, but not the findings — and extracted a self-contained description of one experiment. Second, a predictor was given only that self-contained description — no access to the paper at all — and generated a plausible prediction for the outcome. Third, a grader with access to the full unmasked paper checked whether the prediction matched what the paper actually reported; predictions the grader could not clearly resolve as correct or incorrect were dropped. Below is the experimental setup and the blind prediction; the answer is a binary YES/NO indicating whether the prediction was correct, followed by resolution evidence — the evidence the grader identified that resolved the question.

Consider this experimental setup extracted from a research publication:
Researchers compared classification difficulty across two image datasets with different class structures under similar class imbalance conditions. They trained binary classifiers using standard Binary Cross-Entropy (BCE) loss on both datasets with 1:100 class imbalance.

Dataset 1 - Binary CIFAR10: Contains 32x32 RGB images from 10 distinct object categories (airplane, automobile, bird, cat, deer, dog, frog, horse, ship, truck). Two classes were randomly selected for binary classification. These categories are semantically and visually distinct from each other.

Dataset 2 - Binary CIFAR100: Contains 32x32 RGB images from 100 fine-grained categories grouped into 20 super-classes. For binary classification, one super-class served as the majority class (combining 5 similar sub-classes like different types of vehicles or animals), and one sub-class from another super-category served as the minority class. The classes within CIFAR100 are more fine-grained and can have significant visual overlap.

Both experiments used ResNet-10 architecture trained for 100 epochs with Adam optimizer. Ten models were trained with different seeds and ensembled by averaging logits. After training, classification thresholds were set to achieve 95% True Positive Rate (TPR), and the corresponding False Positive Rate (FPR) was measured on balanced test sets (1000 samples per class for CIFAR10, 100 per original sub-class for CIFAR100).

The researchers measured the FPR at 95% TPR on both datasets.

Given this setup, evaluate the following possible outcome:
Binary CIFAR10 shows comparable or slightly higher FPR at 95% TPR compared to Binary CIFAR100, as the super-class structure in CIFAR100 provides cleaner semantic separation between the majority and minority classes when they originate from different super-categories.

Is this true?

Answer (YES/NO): NO